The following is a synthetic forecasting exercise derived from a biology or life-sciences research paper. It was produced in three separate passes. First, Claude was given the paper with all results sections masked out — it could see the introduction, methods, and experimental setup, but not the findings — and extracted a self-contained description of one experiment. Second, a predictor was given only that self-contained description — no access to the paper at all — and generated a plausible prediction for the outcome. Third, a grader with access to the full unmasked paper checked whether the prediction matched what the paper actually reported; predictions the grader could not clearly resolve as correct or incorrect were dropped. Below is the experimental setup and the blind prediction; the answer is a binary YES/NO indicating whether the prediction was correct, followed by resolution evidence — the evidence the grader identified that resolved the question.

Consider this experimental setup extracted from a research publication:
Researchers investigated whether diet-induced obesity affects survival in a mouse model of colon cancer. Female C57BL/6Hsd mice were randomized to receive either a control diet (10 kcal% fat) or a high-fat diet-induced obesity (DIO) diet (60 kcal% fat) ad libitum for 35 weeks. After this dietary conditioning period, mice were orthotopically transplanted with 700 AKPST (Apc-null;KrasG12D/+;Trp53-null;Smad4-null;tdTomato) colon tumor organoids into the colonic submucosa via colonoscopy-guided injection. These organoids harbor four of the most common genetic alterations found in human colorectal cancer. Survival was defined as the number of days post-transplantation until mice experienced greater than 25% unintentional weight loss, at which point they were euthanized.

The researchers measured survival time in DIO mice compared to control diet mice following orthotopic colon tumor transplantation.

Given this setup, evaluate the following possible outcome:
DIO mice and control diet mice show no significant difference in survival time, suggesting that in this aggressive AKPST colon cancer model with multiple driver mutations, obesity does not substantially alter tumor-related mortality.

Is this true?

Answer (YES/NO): NO